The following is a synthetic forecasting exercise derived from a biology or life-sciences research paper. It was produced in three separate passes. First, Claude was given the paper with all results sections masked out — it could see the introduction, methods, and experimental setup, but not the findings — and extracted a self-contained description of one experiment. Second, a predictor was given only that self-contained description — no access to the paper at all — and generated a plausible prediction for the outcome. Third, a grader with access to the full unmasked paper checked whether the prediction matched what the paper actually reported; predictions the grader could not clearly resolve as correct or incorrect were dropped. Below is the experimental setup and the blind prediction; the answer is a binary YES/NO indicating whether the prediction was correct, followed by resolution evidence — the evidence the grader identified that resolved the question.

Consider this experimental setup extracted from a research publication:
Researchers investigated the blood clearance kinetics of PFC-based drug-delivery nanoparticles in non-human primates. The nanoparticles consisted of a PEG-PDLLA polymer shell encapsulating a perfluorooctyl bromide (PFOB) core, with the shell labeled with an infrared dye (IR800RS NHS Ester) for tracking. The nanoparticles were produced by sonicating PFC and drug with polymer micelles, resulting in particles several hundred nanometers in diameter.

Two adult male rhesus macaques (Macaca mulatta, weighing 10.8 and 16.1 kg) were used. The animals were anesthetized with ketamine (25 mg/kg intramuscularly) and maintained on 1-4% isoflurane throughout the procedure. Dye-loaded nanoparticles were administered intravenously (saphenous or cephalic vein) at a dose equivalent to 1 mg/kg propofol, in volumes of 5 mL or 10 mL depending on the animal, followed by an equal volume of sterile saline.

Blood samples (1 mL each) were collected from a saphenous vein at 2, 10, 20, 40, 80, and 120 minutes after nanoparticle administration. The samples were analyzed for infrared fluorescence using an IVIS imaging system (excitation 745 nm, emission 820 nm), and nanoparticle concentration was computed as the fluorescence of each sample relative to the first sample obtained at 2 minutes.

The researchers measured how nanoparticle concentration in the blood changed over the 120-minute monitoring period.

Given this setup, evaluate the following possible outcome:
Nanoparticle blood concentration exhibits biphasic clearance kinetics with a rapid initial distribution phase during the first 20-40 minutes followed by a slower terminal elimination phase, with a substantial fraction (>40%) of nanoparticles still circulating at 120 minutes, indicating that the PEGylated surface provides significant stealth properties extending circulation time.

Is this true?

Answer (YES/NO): NO